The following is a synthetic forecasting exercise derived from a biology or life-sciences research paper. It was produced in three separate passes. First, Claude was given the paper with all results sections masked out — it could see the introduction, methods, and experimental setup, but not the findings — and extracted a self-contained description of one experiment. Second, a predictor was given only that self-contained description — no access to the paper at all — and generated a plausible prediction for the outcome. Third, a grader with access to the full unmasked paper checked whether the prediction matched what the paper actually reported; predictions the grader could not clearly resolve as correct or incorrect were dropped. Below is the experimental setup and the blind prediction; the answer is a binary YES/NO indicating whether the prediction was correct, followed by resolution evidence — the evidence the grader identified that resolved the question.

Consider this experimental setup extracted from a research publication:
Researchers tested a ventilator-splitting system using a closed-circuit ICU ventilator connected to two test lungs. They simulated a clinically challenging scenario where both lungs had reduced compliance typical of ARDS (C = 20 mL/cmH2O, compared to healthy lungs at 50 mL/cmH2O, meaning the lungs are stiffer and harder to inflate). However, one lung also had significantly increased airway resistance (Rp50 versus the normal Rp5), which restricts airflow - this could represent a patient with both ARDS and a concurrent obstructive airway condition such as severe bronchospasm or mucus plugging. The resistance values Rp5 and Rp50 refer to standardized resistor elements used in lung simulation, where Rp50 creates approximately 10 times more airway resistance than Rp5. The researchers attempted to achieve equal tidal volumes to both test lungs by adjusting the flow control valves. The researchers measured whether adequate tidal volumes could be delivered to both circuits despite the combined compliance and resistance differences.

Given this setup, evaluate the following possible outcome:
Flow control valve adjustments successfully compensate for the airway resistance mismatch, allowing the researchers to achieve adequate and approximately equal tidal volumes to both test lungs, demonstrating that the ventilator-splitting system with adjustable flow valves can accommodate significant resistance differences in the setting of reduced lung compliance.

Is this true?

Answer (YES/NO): NO